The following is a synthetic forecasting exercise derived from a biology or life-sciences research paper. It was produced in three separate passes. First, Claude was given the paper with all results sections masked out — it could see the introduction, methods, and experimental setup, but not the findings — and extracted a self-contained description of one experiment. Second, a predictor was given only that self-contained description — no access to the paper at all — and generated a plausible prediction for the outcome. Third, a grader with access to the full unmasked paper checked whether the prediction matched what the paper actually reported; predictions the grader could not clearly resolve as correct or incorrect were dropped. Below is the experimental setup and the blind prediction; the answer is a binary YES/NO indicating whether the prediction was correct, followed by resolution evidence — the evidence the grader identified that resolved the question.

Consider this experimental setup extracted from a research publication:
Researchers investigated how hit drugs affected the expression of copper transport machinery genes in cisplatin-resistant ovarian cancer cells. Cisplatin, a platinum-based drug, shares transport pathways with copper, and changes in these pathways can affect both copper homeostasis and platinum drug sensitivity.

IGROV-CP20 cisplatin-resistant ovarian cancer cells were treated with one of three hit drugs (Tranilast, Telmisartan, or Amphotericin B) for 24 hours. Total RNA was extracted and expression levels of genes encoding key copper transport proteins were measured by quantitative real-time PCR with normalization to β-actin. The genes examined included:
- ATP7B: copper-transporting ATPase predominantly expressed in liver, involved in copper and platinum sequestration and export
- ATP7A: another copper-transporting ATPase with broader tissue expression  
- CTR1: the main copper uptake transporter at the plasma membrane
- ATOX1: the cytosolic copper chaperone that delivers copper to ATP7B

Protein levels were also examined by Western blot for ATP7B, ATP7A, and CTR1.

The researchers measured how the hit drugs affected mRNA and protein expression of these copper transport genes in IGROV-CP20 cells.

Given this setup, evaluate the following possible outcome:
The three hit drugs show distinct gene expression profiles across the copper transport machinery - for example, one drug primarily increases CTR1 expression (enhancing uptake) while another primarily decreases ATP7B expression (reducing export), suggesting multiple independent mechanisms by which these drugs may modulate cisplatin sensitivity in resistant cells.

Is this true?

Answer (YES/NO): NO